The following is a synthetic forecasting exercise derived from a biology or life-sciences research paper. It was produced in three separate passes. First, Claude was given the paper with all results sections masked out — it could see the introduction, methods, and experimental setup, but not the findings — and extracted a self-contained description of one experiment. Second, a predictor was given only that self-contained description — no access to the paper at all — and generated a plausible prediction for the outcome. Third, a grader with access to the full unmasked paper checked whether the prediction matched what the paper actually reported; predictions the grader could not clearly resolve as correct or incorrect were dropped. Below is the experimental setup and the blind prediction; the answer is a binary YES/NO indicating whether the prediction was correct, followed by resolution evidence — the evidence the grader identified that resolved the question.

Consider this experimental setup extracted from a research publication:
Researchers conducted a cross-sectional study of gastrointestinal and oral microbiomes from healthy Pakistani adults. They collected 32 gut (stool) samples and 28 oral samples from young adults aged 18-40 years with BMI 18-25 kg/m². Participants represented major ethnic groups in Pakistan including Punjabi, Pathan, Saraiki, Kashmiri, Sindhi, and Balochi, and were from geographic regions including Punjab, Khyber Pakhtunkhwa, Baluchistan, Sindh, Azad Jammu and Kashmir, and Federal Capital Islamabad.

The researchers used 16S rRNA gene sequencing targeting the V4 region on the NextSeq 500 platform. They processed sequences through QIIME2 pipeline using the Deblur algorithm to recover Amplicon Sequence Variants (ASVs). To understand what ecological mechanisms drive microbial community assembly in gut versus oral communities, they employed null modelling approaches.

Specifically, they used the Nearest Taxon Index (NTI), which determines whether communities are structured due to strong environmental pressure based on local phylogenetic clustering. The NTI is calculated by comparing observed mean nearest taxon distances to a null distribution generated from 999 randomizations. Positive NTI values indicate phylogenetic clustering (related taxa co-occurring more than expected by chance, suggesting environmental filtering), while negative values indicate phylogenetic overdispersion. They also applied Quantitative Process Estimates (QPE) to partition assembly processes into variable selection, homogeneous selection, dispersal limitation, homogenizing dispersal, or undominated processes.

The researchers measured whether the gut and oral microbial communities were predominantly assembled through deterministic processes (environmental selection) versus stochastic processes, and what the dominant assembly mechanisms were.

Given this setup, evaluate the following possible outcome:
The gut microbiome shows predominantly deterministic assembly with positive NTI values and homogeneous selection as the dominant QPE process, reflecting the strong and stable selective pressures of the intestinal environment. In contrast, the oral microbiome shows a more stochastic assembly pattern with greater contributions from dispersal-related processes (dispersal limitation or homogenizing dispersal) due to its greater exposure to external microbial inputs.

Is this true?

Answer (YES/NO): NO